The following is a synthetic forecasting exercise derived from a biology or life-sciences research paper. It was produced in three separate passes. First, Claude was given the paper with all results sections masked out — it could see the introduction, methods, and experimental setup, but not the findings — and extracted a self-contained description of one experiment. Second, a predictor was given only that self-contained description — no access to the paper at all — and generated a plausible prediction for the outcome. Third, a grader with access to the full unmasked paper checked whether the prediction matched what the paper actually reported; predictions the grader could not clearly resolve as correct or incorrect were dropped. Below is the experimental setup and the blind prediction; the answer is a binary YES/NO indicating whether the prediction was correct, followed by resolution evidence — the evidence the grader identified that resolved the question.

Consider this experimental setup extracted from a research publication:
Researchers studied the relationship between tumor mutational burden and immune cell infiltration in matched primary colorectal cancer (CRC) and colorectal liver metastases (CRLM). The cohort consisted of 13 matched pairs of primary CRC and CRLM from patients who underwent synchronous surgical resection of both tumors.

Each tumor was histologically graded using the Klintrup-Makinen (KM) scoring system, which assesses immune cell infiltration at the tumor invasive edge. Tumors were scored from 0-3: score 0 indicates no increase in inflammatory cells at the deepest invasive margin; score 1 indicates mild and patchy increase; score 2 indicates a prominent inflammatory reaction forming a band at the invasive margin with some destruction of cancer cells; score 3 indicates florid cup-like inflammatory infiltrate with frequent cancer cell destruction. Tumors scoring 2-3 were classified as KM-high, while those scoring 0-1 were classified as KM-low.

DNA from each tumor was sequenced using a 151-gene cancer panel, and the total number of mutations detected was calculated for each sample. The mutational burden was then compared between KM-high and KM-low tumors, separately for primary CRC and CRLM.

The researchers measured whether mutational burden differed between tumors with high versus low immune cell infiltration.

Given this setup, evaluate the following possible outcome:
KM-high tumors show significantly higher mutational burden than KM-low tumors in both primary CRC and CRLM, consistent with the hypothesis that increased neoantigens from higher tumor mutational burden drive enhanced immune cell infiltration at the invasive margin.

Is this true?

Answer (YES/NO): NO